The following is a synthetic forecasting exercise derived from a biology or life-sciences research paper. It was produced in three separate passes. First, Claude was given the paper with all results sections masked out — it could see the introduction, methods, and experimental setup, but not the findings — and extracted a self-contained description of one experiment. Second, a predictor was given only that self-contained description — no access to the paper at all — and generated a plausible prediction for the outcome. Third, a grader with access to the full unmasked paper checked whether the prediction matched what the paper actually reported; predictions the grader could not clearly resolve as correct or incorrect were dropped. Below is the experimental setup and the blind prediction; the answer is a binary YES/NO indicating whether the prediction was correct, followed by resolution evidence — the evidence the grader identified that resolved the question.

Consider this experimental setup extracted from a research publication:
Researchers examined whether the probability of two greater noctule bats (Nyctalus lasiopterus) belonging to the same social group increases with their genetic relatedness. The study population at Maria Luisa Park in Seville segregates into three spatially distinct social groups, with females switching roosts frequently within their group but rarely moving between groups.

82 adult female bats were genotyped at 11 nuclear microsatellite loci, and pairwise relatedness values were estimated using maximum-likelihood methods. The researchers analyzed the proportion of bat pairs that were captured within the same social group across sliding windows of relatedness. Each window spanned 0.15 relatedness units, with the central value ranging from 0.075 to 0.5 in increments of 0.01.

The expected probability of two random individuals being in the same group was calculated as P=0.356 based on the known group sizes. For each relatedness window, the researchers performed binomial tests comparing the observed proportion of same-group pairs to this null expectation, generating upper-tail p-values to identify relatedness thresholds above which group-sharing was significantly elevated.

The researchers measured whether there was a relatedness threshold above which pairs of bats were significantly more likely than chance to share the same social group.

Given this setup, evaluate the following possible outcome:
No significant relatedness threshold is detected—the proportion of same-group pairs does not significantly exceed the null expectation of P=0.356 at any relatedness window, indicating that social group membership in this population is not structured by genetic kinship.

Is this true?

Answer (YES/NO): NO